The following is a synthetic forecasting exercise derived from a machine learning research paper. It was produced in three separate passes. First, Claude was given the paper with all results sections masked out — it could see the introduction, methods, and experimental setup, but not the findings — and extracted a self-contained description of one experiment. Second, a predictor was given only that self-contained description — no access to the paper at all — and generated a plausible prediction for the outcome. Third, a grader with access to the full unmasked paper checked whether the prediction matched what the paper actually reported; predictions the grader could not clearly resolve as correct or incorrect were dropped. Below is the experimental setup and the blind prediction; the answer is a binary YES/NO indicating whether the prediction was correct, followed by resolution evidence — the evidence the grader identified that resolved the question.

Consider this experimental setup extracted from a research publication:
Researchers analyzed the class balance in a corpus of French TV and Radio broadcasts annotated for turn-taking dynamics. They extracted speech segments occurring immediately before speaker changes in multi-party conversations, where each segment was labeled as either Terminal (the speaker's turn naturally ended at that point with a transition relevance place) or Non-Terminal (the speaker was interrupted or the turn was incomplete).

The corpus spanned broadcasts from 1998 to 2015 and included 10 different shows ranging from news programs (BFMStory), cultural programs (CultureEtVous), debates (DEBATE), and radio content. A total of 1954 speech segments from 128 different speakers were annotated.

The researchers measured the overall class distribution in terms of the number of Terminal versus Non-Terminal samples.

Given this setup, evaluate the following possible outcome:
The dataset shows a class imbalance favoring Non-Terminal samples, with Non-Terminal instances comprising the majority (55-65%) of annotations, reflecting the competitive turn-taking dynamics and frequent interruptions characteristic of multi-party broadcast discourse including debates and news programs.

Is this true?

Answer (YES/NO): YES